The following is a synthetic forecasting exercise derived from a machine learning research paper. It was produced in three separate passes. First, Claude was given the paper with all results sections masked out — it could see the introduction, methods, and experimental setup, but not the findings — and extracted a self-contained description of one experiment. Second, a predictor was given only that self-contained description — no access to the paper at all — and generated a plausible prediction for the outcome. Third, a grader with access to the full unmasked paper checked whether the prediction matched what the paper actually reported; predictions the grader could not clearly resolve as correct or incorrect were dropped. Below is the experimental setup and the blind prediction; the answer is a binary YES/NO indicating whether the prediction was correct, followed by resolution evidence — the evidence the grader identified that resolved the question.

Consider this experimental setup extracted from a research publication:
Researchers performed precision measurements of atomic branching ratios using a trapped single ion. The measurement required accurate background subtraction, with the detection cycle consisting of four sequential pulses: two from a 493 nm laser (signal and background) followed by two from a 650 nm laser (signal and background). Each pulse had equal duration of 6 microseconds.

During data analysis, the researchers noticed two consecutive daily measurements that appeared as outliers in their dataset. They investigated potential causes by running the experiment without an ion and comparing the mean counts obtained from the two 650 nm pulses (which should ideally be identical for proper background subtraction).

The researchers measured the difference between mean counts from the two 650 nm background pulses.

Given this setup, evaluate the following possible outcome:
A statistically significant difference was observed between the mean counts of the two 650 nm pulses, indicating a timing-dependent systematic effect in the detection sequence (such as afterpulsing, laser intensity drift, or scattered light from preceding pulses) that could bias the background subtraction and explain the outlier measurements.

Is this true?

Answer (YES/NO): YES